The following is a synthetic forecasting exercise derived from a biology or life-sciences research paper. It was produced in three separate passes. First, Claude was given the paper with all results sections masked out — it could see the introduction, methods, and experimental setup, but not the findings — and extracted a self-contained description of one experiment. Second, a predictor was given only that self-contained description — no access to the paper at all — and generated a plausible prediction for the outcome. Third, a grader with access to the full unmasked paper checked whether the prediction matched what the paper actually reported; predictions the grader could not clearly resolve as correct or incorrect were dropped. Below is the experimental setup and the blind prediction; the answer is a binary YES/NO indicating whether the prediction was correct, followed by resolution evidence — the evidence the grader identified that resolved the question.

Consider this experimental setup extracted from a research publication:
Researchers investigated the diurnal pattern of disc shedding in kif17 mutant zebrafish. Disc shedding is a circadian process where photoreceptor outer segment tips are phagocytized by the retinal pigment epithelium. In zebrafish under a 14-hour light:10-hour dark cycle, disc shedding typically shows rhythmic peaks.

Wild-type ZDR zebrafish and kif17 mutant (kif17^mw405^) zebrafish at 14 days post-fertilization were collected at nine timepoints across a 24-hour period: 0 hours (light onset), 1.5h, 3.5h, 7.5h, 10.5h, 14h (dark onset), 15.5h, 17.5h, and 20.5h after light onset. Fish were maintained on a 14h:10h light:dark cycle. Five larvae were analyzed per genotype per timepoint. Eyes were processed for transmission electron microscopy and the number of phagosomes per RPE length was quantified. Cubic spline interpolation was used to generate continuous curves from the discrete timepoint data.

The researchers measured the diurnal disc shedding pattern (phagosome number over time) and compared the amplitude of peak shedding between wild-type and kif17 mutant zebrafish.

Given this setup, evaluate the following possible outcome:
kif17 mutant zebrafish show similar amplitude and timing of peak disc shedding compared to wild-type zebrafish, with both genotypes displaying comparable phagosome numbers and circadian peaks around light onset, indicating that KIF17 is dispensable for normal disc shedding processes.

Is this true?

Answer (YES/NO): NO